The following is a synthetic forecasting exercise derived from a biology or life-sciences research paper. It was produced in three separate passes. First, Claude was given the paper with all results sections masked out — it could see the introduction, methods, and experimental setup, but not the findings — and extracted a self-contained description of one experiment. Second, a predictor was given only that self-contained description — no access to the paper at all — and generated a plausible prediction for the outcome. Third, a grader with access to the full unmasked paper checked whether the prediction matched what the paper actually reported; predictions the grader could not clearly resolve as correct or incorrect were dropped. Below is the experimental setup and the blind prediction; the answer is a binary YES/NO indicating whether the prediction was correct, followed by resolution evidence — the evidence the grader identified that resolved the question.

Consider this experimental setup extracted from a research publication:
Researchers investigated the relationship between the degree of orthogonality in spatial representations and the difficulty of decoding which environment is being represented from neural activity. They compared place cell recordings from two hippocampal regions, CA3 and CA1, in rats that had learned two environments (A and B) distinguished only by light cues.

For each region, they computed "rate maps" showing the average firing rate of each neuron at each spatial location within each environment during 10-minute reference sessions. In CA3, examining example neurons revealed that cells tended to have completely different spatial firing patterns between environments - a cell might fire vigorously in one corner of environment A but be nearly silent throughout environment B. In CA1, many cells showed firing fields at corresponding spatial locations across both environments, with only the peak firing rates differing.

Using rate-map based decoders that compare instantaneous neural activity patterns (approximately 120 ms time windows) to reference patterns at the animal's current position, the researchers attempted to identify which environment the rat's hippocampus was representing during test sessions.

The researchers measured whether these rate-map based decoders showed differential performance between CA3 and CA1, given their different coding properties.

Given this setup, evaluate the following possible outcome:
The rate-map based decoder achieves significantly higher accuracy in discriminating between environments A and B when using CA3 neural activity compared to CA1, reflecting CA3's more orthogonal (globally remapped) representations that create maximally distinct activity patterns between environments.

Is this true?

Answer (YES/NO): YES